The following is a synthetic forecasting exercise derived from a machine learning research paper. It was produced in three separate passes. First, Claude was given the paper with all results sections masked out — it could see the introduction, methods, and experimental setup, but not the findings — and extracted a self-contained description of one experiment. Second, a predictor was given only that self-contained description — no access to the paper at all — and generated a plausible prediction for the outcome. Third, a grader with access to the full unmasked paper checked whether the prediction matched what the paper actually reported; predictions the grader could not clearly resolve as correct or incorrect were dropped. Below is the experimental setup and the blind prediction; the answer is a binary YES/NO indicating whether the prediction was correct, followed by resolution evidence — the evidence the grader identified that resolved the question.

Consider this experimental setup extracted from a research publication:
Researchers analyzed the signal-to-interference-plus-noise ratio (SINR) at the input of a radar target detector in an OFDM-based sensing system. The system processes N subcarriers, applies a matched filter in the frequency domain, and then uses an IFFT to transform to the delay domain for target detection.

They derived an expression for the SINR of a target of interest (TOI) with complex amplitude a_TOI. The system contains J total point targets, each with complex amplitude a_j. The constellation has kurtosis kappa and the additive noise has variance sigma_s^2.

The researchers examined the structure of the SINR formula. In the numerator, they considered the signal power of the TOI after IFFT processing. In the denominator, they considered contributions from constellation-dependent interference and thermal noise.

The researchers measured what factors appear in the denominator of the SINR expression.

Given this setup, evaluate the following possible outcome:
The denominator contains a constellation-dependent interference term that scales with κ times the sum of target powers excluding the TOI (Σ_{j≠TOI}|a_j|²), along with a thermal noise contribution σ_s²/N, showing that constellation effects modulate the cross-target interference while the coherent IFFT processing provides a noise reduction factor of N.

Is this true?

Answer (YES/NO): NO